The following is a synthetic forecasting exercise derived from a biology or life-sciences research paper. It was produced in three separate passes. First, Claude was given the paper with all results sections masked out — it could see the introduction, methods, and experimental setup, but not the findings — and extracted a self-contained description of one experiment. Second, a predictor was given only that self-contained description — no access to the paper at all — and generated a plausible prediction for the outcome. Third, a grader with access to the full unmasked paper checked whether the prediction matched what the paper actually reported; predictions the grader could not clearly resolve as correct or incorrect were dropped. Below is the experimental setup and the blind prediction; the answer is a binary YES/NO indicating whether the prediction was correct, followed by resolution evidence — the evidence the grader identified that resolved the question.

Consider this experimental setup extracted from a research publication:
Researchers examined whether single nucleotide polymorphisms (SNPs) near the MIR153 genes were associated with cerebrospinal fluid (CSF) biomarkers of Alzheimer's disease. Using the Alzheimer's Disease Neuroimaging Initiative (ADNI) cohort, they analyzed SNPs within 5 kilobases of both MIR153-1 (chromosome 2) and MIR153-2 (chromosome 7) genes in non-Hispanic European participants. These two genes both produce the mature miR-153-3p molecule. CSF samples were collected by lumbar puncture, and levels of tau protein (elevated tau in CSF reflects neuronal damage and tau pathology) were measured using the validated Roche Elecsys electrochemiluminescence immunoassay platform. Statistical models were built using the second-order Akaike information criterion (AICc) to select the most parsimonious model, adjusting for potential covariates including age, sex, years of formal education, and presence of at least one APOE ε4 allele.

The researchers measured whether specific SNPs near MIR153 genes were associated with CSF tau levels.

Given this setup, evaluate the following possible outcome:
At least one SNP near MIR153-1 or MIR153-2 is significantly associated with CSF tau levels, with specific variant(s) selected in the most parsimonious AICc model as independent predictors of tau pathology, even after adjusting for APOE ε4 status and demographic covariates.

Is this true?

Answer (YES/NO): YES